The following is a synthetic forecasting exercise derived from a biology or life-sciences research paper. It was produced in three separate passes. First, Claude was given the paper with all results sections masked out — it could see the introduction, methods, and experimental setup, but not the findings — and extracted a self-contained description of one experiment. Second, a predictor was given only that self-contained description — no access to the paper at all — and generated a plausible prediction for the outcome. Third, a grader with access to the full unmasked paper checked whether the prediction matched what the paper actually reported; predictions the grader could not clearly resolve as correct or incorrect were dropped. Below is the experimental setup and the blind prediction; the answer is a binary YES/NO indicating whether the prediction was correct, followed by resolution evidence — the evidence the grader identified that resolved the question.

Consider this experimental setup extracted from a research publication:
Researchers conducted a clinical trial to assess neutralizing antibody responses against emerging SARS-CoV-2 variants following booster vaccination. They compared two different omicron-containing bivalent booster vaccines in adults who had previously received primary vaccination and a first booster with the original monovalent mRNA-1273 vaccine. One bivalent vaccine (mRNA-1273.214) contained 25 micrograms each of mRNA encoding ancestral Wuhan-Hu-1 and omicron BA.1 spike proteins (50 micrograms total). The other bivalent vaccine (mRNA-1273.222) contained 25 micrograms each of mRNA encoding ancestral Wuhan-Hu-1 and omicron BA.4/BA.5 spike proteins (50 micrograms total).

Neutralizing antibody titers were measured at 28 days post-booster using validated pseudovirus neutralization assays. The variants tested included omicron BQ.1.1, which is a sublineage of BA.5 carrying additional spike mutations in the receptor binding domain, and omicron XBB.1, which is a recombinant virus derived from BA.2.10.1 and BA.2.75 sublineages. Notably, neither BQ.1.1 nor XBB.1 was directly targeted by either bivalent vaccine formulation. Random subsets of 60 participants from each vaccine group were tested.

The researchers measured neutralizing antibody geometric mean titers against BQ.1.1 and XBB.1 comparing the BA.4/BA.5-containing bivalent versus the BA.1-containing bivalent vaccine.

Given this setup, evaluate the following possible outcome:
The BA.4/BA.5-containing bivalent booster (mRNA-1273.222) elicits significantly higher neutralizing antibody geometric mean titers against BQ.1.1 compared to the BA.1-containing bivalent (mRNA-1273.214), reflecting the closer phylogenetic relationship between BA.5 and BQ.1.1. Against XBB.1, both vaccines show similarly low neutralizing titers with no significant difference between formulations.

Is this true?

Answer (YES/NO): NO